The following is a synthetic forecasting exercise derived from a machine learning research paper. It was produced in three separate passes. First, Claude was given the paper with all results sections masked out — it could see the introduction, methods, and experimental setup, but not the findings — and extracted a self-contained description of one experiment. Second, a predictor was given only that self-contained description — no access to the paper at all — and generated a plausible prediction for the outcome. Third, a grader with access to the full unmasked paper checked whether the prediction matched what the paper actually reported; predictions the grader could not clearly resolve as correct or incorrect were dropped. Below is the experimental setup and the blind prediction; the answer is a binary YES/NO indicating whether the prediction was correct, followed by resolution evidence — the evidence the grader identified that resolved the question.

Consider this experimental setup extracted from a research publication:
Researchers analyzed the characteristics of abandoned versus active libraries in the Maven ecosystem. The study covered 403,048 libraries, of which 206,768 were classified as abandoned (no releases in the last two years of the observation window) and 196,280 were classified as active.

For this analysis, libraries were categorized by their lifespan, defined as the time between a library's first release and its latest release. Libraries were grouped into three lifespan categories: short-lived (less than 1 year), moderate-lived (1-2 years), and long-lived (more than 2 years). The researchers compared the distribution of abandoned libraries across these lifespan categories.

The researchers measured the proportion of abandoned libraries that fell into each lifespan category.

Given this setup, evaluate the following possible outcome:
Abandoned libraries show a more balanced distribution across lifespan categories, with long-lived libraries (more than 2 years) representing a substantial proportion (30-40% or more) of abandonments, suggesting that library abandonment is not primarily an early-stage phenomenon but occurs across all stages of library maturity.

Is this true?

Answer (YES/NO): NO